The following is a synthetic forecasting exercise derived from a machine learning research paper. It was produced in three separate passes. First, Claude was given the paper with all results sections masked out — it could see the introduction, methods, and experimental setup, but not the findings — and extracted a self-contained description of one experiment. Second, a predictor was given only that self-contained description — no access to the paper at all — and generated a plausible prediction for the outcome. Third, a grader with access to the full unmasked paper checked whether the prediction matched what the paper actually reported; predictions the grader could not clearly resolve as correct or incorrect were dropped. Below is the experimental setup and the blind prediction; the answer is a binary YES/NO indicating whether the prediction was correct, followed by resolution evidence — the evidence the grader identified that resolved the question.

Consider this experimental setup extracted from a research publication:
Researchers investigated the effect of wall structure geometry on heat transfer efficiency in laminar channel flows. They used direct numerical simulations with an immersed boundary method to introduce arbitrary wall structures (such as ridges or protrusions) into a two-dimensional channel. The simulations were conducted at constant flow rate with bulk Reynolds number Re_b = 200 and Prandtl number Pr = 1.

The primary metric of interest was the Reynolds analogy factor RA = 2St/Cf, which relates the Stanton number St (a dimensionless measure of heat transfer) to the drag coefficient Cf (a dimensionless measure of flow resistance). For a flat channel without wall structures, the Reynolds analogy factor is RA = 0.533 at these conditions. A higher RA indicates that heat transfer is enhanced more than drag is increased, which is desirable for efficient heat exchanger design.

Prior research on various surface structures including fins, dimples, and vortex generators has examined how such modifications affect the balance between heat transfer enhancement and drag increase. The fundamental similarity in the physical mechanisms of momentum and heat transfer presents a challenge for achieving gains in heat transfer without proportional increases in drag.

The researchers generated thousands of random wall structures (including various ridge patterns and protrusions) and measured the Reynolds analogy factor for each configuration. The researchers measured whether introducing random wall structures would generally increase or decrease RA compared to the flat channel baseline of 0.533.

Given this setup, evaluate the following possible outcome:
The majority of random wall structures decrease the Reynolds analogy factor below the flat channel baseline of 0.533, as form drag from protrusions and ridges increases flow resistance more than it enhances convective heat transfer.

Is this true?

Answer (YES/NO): YES